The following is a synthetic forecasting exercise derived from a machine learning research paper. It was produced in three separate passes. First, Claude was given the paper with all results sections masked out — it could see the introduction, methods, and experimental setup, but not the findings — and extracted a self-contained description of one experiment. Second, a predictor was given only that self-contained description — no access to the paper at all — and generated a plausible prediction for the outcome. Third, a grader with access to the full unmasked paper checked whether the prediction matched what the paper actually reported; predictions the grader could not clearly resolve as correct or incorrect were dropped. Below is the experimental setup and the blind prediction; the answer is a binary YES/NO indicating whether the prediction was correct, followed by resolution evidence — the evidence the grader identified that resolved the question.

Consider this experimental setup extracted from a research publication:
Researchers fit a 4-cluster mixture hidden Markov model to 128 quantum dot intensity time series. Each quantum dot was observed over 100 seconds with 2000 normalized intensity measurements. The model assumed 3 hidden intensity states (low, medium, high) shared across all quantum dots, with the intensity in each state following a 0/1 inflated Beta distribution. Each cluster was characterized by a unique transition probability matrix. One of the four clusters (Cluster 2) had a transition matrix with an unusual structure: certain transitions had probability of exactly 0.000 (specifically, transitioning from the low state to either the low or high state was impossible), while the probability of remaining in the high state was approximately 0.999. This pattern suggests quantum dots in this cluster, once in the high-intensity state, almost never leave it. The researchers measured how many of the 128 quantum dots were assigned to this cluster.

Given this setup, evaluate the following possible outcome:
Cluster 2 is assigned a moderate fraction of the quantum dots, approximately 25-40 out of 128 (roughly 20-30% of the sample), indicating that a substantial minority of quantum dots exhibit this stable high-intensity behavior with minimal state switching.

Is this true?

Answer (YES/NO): NO